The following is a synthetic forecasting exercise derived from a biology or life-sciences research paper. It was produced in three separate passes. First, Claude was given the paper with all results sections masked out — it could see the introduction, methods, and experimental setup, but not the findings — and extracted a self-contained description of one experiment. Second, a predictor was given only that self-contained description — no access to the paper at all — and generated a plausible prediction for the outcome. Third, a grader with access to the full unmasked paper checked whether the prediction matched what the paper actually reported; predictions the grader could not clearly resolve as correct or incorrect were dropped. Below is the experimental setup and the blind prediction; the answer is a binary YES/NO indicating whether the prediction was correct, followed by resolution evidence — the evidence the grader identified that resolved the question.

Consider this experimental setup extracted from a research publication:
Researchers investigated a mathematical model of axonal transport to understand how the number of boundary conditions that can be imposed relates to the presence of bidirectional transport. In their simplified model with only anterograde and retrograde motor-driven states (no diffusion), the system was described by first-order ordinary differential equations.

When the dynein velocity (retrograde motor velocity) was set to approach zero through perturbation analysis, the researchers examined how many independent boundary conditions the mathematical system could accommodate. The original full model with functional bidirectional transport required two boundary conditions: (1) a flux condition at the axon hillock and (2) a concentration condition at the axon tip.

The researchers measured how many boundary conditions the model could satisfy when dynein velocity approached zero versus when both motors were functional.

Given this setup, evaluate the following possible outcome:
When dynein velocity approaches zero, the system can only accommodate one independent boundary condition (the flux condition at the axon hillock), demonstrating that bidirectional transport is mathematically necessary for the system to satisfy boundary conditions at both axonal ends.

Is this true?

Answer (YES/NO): YES